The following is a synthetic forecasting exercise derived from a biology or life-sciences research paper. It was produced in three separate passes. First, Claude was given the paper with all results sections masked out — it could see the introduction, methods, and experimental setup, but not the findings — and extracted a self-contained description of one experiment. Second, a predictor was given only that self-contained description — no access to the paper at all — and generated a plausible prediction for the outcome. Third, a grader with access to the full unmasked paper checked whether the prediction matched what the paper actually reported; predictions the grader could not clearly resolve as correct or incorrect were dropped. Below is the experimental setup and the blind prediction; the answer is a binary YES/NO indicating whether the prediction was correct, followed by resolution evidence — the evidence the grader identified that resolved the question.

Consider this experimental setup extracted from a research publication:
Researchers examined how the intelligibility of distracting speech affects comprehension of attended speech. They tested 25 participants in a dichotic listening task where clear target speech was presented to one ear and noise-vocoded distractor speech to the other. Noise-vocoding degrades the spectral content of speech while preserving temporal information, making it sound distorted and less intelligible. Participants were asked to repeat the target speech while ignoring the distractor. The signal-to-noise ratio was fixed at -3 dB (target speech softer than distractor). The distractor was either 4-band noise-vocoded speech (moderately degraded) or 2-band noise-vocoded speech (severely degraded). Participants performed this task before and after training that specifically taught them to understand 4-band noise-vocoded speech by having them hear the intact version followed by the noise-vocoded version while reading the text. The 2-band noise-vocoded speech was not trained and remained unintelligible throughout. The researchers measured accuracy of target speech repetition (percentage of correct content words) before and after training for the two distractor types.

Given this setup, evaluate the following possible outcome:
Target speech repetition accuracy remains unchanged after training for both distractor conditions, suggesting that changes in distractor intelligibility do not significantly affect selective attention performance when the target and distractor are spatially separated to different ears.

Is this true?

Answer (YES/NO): NO